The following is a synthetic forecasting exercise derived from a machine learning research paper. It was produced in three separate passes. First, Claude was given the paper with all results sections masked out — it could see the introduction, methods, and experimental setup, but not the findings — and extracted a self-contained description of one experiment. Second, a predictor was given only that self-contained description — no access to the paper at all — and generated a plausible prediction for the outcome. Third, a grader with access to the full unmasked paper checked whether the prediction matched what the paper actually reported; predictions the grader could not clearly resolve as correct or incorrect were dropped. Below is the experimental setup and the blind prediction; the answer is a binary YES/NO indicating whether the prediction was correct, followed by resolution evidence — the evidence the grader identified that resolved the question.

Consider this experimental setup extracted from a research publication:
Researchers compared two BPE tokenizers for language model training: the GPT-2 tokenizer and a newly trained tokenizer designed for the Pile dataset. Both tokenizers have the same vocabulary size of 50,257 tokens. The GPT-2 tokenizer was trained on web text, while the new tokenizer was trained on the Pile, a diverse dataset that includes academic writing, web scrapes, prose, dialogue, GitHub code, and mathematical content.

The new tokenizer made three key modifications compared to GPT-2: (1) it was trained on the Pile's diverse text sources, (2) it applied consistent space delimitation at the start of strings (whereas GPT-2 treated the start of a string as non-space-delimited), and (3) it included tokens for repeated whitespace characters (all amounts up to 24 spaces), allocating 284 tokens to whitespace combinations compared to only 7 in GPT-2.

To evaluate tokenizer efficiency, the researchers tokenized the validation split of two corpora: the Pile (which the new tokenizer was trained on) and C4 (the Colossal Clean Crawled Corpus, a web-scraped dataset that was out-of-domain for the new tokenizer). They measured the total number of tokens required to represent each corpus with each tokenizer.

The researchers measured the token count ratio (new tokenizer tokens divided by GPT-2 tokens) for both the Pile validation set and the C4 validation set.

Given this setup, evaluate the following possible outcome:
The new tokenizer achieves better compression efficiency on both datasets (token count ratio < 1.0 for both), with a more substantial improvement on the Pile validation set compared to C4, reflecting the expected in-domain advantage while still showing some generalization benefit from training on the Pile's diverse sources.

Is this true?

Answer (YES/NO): NO